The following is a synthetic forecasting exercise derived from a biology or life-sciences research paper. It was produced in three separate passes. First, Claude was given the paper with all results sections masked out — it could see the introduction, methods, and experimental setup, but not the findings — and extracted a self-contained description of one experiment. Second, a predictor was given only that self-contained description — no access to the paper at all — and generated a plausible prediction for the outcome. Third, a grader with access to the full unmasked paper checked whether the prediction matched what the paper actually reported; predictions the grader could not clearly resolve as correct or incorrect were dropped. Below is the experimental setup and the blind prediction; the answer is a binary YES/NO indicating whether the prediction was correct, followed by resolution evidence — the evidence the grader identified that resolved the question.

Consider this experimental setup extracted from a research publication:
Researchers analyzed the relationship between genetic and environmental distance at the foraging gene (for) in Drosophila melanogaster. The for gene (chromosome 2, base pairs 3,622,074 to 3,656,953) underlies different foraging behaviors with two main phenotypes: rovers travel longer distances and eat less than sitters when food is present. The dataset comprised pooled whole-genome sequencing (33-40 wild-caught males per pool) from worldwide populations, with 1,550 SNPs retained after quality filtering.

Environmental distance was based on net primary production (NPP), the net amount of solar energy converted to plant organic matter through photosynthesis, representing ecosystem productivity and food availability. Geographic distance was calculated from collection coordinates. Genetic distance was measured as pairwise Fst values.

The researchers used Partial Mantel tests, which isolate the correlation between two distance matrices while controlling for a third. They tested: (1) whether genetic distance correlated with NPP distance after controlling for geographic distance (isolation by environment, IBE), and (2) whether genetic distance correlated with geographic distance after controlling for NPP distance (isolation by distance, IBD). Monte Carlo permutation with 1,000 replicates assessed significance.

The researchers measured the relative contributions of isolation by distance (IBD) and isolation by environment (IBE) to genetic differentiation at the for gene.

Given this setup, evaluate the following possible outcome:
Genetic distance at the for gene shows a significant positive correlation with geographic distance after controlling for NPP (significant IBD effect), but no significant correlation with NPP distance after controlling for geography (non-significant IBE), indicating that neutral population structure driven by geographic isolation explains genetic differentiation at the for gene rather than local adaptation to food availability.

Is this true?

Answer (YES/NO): NO